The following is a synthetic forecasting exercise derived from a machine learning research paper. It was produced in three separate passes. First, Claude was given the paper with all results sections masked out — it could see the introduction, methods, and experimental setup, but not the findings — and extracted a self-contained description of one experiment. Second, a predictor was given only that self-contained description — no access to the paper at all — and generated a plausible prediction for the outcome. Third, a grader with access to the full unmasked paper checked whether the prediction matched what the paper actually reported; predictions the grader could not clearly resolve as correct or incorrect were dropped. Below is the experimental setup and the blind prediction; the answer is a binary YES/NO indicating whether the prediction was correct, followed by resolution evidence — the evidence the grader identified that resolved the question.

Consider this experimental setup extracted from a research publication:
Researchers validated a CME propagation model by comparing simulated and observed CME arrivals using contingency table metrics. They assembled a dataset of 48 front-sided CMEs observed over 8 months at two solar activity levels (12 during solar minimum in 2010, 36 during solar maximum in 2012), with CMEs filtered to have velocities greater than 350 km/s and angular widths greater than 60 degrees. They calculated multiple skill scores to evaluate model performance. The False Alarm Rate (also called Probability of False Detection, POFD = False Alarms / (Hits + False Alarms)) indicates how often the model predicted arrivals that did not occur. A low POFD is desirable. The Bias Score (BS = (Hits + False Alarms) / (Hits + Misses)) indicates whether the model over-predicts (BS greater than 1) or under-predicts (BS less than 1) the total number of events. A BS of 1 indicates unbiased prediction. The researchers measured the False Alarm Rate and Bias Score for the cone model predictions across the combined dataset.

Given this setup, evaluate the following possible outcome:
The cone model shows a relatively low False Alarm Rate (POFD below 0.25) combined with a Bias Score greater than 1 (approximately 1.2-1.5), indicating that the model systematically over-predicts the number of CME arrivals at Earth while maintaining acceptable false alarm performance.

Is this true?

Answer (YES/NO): NO